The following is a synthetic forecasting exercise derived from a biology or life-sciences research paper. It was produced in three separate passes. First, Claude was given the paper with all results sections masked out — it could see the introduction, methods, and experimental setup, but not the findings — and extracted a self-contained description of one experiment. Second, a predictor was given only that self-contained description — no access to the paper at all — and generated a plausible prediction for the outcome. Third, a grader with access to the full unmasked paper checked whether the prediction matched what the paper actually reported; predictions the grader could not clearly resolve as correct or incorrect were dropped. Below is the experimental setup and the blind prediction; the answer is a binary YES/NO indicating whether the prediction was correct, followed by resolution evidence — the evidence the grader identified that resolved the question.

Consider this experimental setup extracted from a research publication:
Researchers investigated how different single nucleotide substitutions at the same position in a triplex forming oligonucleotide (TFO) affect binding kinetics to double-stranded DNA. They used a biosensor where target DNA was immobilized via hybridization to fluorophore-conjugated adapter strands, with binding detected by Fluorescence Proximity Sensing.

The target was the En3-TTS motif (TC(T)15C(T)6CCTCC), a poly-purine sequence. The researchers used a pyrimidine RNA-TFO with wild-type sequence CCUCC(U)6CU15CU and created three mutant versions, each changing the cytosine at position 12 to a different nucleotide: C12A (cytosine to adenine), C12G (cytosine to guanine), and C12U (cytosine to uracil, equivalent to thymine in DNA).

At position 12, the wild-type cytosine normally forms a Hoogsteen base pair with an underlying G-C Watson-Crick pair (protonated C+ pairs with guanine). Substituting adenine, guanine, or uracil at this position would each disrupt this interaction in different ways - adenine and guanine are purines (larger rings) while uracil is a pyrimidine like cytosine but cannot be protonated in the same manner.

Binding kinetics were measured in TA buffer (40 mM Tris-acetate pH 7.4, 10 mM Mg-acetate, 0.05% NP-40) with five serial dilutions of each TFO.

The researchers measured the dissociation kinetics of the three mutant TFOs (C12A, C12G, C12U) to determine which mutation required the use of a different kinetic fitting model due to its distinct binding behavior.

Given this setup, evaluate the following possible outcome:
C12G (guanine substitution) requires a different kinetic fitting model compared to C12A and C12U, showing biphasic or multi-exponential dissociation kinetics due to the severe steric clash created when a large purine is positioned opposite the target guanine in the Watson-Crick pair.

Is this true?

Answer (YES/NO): NO